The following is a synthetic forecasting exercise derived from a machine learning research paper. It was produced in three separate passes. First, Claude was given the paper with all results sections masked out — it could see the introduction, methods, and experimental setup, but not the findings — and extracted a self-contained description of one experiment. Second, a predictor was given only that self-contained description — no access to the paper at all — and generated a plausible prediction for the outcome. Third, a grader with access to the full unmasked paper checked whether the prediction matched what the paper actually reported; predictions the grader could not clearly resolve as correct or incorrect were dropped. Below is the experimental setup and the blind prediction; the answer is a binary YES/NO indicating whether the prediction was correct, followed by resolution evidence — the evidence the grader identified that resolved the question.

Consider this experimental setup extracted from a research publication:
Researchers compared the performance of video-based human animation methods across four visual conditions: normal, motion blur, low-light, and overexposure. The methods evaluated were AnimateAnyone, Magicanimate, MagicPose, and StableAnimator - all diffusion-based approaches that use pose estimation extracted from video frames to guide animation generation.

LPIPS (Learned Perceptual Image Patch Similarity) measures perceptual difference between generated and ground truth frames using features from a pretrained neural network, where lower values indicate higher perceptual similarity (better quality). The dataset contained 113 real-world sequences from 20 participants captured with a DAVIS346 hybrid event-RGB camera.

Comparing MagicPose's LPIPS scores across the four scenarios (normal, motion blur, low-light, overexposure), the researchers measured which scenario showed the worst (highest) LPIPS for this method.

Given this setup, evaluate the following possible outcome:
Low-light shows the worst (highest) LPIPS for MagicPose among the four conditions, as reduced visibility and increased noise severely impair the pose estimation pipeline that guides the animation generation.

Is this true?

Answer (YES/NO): YES